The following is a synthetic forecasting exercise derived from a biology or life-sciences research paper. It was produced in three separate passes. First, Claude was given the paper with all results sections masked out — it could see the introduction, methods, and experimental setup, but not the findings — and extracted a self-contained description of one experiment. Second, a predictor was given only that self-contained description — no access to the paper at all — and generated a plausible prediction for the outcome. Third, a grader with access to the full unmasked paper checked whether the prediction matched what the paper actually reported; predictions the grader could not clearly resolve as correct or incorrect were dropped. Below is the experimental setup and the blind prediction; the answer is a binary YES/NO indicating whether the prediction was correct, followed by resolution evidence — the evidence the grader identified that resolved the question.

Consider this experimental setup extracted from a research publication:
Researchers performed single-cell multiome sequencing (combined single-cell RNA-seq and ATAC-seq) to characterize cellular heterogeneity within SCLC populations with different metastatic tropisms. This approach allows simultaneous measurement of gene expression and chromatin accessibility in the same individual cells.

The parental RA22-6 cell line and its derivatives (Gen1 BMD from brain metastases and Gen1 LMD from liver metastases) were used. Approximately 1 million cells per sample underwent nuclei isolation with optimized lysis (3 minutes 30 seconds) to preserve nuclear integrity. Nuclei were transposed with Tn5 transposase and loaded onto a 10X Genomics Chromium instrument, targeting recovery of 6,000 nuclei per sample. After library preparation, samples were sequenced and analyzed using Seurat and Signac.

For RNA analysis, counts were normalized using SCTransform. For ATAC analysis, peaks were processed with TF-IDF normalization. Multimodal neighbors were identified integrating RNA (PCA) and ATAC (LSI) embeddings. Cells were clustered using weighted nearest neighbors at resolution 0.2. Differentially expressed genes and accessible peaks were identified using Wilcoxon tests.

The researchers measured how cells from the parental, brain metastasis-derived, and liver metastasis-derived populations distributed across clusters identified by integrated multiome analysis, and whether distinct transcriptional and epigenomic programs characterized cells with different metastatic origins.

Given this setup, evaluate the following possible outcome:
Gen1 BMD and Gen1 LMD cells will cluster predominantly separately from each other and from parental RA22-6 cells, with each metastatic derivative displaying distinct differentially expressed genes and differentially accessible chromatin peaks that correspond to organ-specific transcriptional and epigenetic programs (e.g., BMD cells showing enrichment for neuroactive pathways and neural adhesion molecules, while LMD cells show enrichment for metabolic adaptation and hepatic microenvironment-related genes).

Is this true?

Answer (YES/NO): NO